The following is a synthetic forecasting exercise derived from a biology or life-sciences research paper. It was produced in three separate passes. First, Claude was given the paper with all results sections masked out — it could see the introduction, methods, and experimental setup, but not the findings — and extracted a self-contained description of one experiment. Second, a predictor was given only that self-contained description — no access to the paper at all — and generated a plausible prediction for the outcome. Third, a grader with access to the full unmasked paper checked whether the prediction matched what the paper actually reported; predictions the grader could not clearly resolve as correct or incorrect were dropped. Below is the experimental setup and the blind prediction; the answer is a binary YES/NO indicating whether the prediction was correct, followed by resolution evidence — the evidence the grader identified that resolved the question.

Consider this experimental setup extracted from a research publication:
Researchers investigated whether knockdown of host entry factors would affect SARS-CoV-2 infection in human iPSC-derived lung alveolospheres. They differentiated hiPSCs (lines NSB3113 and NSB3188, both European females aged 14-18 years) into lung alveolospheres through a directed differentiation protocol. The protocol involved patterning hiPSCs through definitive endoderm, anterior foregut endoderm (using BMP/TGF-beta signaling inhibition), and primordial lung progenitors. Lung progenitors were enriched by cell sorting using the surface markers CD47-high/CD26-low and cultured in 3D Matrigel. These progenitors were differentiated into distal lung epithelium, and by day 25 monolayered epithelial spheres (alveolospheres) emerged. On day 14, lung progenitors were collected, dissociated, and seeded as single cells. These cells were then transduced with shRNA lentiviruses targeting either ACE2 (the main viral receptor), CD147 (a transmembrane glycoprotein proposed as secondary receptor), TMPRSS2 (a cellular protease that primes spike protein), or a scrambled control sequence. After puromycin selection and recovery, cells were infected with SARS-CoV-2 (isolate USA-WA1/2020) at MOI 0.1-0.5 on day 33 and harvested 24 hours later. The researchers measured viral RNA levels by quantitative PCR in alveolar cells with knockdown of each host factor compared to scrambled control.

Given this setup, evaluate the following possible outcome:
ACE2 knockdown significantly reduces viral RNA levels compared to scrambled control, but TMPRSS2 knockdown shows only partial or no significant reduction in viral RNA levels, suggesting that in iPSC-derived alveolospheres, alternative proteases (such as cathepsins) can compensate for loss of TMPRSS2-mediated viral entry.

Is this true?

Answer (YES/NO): NO